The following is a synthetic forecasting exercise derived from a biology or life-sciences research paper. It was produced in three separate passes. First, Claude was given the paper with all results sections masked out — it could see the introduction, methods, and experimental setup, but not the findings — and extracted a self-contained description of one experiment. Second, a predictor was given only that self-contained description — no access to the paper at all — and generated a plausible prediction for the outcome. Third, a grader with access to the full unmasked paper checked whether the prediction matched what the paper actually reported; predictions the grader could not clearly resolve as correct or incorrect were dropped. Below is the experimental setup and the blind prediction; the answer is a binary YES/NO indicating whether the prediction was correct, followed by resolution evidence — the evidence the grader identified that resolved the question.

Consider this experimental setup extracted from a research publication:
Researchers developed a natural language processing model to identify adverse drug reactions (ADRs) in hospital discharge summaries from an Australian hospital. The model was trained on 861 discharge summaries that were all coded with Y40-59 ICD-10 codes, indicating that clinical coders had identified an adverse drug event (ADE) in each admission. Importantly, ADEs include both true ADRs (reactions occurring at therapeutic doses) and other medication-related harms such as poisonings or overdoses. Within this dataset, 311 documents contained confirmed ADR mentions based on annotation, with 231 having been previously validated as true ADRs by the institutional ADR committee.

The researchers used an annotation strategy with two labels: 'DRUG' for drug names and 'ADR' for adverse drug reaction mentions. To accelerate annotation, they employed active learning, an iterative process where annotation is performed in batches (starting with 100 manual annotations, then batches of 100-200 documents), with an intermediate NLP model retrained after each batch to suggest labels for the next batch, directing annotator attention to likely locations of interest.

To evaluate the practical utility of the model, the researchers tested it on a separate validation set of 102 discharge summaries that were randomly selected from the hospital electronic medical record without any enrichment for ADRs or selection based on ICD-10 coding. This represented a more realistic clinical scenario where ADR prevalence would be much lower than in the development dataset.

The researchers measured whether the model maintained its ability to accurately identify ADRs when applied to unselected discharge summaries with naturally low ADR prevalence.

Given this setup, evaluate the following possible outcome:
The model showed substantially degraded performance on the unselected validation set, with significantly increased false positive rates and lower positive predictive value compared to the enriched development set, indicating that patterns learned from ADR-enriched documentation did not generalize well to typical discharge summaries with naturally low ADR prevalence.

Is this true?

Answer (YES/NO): NO